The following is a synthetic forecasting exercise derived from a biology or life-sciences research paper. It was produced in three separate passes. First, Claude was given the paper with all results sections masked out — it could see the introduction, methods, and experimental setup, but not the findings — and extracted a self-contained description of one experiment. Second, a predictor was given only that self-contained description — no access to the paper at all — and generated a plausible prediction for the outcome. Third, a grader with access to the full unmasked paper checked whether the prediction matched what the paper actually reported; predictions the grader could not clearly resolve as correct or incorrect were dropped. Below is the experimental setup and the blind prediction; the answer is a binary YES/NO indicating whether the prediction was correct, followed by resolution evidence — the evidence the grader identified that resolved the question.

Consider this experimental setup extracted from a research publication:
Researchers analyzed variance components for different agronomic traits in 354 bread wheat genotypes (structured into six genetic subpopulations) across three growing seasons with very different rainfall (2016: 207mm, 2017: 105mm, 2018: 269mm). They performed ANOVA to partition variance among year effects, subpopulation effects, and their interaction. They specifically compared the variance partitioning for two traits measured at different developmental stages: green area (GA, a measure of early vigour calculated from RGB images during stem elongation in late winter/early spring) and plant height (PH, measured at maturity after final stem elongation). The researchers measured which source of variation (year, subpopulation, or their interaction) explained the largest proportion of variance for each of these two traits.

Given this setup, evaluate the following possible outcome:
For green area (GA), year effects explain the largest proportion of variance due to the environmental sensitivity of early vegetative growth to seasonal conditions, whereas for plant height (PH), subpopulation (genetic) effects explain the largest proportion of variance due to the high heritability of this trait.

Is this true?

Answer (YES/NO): YES